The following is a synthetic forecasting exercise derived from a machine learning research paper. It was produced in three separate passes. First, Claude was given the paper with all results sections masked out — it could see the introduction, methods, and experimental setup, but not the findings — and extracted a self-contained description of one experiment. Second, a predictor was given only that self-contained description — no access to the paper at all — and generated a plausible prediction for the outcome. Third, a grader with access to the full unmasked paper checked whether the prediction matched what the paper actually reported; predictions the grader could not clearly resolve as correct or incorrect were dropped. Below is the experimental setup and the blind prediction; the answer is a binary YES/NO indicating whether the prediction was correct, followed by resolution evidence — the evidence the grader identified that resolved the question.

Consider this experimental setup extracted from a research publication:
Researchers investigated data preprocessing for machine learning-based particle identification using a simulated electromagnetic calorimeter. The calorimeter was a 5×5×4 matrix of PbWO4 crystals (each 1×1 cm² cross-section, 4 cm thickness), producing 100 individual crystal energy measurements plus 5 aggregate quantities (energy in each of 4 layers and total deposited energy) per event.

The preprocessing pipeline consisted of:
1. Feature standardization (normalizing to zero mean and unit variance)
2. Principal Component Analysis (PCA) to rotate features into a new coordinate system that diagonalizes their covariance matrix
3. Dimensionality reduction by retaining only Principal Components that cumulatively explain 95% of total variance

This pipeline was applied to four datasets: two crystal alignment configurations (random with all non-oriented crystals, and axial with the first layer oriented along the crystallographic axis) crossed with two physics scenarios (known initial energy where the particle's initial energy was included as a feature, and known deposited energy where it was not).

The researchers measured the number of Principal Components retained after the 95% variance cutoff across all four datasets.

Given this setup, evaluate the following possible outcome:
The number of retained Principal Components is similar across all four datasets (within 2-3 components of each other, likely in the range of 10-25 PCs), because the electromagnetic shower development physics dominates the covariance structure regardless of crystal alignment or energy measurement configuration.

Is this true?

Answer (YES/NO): NO